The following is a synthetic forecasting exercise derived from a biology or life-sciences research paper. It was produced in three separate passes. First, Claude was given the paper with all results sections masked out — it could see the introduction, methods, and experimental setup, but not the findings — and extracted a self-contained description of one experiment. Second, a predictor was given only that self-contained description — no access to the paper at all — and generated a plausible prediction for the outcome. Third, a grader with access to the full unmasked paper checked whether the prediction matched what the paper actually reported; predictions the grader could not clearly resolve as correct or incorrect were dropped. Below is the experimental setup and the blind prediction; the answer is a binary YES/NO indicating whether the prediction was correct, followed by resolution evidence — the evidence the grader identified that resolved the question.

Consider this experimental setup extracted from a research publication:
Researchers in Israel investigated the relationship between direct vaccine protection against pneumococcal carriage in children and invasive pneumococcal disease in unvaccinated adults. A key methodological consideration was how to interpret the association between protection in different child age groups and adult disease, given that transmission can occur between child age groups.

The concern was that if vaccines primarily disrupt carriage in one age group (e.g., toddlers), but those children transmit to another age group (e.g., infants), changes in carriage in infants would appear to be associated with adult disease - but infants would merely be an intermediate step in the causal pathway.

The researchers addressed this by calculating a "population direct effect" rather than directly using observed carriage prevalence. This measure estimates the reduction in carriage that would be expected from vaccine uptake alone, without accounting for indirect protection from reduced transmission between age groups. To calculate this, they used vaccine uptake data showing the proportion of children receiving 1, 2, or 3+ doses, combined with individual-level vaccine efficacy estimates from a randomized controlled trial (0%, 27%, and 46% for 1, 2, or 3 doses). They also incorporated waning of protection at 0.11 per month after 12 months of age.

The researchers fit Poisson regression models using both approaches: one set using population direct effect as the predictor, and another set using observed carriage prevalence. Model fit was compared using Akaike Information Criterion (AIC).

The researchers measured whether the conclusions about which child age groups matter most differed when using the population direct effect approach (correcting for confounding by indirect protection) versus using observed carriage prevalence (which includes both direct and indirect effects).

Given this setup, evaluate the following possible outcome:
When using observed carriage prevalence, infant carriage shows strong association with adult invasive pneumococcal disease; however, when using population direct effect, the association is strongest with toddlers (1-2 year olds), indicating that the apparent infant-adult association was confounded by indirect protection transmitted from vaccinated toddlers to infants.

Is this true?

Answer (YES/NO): NO